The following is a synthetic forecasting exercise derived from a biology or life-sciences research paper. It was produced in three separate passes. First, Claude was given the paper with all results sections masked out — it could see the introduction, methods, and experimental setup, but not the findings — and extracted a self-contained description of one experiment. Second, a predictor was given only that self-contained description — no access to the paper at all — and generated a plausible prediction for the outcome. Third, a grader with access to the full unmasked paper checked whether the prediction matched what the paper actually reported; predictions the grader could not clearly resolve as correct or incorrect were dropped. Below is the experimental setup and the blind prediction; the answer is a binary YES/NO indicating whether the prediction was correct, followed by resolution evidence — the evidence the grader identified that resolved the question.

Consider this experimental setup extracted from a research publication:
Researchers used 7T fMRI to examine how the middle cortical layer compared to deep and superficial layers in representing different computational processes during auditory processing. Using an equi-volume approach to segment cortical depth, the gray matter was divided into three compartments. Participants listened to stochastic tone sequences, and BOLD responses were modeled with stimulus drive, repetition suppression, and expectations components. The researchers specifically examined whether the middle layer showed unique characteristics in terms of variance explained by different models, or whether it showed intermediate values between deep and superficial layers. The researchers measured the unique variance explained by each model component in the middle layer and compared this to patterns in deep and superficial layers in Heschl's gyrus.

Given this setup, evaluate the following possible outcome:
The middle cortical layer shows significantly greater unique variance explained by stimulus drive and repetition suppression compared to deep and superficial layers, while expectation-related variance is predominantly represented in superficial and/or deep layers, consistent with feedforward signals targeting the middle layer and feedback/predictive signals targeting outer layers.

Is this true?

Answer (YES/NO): NO